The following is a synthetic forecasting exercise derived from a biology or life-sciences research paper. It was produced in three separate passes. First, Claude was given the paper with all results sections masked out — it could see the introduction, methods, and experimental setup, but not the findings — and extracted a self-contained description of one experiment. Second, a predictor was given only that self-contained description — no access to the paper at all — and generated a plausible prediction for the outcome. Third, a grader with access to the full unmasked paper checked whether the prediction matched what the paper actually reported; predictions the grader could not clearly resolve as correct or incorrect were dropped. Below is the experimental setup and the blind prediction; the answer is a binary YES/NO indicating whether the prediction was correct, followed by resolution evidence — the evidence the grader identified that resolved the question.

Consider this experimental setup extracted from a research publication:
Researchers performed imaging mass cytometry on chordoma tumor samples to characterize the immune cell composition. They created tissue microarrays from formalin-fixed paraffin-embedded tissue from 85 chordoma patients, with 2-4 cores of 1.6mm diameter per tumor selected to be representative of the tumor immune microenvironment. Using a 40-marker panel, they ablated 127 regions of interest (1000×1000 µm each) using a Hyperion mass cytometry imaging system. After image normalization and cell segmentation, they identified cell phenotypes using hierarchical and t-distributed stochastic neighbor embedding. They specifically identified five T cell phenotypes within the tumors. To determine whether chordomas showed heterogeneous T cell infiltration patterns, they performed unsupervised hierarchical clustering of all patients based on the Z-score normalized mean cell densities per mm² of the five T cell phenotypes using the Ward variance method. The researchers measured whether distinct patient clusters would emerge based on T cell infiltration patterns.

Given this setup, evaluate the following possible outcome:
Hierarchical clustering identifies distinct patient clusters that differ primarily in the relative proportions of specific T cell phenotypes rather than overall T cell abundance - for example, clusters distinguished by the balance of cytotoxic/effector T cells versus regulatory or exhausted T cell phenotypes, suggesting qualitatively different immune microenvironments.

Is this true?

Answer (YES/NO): NO